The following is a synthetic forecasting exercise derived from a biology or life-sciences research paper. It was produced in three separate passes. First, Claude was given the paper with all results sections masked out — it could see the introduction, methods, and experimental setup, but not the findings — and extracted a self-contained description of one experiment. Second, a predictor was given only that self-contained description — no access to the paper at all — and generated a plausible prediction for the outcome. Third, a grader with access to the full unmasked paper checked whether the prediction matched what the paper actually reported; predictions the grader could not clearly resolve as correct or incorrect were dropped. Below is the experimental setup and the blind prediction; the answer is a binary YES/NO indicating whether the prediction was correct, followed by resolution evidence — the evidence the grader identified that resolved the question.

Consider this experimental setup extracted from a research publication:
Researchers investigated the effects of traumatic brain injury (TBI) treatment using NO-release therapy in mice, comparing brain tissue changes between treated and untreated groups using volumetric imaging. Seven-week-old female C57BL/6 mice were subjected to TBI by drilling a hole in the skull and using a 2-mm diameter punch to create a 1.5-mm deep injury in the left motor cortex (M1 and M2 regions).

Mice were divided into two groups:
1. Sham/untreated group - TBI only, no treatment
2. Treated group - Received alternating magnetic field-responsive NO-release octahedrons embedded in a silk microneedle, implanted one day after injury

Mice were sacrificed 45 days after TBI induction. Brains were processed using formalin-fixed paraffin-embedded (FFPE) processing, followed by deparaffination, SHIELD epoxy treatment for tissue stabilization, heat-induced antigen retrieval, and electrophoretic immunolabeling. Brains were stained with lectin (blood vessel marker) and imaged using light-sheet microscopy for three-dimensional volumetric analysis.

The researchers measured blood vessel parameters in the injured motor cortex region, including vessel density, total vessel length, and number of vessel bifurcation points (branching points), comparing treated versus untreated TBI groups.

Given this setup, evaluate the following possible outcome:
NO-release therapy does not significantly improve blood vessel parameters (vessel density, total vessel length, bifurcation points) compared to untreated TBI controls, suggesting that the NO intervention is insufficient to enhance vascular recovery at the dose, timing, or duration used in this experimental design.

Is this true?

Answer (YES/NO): NO